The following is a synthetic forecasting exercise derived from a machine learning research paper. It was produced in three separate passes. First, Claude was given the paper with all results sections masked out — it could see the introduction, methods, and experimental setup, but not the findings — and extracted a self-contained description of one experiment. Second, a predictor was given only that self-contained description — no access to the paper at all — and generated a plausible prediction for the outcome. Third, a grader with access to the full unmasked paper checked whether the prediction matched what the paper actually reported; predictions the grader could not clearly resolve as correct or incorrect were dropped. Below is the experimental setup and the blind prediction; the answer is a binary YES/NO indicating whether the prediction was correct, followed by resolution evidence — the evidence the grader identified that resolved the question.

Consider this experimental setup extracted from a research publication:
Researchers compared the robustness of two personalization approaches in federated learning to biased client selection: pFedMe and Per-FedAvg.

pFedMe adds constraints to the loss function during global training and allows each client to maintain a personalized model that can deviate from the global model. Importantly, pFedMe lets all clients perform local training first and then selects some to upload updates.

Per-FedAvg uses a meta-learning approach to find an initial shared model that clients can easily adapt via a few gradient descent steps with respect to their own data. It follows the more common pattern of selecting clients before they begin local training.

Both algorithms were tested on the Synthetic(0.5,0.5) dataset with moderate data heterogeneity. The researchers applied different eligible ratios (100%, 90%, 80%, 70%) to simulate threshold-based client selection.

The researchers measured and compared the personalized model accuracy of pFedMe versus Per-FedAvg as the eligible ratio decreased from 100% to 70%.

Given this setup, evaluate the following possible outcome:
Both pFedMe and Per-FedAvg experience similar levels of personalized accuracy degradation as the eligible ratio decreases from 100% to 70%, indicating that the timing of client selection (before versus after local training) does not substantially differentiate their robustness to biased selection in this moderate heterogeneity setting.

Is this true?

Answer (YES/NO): NO